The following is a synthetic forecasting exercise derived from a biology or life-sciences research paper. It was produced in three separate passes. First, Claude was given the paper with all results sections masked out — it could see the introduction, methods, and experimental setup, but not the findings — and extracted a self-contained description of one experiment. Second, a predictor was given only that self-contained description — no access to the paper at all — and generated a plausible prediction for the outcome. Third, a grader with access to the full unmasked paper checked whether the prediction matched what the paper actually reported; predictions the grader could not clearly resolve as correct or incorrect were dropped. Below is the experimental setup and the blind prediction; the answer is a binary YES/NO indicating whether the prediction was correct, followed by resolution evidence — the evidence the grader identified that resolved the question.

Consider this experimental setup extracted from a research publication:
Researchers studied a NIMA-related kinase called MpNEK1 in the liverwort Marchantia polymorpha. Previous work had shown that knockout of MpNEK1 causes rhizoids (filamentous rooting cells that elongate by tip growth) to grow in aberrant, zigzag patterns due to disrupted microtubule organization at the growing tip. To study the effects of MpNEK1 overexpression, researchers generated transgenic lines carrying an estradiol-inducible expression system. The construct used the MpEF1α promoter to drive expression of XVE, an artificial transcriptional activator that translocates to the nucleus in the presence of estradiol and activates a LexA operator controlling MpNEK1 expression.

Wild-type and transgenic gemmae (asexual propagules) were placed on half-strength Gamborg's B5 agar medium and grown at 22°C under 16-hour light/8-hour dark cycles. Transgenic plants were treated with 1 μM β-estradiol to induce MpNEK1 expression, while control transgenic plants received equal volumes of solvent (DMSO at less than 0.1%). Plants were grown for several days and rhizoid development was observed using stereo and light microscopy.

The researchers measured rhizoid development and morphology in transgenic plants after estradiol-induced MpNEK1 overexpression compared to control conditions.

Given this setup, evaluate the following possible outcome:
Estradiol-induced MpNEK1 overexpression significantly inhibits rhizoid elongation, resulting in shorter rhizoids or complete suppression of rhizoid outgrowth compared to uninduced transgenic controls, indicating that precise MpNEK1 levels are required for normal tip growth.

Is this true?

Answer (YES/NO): YES